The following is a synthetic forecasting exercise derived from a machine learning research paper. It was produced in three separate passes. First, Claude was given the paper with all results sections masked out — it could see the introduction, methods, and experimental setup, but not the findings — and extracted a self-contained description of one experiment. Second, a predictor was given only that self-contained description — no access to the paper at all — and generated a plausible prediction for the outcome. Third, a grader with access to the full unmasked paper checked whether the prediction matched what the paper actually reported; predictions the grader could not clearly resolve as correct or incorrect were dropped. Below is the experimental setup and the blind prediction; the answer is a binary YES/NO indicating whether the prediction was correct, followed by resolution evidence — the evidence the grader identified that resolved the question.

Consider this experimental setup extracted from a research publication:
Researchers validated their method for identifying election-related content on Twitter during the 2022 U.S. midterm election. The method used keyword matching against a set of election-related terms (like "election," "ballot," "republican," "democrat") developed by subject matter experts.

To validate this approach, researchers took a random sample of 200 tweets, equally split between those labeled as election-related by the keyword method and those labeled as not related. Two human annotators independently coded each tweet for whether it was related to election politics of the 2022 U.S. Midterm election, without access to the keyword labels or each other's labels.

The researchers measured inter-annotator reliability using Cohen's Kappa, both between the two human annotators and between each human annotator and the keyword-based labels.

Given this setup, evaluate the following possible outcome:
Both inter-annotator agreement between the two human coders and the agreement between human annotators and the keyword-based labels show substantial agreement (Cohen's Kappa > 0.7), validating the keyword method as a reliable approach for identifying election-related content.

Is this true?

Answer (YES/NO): NO